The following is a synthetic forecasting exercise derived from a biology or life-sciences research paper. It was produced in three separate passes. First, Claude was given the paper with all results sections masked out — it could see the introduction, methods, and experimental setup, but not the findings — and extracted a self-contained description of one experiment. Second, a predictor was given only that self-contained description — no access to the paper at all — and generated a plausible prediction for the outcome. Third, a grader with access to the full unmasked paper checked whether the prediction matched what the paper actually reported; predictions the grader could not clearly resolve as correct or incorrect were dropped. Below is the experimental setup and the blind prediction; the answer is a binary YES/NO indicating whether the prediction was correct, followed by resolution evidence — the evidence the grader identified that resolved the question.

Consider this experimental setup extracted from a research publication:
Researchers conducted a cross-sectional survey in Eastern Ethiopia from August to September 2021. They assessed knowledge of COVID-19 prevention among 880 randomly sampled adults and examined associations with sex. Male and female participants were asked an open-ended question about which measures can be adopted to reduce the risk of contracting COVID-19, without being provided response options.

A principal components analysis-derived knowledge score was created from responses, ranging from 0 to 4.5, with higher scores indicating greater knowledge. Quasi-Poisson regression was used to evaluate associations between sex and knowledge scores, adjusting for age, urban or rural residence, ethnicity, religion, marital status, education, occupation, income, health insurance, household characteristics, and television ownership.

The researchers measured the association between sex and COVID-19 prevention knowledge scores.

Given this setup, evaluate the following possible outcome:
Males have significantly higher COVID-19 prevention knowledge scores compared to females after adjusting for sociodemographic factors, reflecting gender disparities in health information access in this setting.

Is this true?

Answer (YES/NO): NO